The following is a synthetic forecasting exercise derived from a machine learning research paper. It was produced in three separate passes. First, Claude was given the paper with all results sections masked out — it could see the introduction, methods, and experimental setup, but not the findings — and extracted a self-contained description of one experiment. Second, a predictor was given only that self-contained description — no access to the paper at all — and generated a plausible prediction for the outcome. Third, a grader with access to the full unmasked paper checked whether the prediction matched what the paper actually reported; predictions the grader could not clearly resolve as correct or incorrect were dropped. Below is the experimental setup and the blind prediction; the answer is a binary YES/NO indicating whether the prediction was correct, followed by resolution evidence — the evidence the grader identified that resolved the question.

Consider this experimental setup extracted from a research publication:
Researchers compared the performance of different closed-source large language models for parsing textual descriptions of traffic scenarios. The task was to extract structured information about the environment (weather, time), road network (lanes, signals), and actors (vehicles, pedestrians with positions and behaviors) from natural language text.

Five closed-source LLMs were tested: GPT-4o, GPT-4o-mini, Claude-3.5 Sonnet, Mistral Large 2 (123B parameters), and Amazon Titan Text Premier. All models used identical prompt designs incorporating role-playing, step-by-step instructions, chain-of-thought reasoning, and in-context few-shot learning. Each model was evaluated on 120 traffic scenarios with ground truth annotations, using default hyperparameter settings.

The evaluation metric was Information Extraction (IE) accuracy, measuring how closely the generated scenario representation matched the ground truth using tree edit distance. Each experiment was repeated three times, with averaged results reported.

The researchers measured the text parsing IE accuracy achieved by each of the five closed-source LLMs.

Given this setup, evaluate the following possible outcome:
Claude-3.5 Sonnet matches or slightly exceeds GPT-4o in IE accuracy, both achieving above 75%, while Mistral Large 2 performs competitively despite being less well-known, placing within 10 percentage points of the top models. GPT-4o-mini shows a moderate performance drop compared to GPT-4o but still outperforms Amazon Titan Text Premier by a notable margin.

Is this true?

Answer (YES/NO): NO